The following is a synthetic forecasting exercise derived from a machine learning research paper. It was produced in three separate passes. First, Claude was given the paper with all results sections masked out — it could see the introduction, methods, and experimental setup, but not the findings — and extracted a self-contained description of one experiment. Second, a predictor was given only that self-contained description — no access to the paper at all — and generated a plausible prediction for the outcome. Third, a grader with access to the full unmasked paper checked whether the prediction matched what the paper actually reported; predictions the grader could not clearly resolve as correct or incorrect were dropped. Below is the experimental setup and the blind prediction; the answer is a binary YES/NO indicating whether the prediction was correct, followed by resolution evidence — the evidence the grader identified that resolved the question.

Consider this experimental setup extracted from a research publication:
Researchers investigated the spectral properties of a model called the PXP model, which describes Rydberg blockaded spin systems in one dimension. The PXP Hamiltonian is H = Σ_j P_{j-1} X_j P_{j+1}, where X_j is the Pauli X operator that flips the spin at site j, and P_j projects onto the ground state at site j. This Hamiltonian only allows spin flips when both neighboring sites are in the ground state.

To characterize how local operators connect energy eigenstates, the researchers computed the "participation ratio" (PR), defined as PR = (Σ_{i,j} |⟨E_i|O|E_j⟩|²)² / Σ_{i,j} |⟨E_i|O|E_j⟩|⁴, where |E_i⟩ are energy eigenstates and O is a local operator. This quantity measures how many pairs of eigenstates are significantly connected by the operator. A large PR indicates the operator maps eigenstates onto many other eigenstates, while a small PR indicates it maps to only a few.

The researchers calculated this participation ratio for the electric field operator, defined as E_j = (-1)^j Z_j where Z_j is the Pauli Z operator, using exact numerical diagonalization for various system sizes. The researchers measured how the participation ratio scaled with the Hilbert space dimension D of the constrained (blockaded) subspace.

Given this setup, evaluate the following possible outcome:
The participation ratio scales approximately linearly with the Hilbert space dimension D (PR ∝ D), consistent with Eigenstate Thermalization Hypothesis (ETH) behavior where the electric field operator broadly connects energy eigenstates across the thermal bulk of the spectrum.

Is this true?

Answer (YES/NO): NO